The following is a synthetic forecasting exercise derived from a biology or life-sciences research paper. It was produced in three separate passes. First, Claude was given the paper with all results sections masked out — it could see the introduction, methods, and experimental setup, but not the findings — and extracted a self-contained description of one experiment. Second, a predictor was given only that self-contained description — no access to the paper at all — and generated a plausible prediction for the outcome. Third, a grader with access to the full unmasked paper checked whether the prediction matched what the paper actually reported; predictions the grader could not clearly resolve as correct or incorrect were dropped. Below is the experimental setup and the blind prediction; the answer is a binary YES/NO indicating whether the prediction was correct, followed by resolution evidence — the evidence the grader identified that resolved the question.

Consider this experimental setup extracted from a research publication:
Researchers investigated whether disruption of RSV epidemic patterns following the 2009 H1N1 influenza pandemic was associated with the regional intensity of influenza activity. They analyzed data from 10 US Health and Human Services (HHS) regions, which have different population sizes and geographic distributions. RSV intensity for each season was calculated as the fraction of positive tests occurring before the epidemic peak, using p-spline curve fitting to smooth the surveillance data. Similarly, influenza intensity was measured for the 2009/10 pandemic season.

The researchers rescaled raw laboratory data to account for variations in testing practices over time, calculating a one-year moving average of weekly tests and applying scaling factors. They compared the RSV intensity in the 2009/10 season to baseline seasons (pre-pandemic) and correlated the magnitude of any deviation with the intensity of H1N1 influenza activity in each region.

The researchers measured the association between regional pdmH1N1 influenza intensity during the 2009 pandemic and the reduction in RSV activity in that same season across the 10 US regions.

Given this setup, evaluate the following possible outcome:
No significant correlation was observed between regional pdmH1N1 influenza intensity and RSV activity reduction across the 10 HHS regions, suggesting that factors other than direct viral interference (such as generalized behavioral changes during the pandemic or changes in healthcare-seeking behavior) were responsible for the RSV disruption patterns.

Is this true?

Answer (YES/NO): NO